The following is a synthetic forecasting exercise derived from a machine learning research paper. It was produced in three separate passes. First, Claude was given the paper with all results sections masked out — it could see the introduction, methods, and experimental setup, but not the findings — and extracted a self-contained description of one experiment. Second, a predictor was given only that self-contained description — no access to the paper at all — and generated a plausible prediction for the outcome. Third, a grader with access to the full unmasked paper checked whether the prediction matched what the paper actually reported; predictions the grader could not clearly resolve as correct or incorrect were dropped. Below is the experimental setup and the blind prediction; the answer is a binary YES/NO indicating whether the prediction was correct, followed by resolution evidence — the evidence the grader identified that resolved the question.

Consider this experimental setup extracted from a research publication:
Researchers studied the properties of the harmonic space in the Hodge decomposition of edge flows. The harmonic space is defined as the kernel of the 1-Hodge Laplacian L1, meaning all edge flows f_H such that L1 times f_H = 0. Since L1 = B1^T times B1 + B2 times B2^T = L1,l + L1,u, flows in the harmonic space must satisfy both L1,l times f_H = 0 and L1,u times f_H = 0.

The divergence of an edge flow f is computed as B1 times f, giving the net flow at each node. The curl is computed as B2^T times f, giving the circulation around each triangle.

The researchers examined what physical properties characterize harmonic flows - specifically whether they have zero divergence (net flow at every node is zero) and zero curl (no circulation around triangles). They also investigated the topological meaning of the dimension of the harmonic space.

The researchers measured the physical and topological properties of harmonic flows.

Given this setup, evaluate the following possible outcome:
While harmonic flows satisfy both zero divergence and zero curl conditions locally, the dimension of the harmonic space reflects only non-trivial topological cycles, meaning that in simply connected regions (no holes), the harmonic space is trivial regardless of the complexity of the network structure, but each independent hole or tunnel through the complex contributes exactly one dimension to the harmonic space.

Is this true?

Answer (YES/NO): NO